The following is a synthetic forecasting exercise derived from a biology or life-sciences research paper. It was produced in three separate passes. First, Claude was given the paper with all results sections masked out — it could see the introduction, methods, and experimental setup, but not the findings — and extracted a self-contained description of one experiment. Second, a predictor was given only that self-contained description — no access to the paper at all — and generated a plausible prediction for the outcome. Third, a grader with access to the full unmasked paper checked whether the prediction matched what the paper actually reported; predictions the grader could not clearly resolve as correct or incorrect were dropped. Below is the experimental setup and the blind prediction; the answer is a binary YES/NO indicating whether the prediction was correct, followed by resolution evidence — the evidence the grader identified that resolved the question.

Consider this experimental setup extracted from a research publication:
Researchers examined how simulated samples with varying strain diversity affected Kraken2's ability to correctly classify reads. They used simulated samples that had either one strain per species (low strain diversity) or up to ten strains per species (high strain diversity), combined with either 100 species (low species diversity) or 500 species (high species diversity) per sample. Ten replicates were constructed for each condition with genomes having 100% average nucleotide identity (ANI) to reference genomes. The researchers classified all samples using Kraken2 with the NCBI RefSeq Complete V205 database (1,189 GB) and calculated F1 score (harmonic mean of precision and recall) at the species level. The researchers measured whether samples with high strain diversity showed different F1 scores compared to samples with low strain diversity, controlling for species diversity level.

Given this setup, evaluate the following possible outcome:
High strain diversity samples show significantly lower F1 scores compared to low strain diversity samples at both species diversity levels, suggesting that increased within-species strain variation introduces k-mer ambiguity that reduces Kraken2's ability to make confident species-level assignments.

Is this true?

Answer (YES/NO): NO